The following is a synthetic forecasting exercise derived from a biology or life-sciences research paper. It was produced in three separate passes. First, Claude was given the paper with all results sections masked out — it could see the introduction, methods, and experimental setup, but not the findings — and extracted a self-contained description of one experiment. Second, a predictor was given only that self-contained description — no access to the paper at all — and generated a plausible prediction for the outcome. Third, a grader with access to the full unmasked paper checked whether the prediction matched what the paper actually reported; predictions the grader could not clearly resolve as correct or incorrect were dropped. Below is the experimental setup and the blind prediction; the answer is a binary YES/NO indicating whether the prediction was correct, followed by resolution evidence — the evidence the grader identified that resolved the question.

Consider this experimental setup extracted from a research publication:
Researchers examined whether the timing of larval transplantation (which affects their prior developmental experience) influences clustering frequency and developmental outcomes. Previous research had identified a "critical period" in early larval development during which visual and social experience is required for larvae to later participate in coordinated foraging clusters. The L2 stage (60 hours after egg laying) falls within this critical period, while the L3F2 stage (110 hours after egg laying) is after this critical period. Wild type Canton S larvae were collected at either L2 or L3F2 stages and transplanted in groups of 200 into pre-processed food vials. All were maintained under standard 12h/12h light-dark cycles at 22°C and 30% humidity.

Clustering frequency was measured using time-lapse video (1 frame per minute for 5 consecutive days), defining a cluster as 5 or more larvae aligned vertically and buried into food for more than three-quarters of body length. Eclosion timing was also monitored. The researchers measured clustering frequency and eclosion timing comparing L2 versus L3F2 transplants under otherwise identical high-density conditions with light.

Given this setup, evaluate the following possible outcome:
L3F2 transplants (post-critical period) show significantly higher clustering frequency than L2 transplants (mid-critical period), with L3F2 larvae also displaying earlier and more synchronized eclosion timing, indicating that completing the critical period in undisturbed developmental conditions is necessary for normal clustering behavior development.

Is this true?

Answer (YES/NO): NO